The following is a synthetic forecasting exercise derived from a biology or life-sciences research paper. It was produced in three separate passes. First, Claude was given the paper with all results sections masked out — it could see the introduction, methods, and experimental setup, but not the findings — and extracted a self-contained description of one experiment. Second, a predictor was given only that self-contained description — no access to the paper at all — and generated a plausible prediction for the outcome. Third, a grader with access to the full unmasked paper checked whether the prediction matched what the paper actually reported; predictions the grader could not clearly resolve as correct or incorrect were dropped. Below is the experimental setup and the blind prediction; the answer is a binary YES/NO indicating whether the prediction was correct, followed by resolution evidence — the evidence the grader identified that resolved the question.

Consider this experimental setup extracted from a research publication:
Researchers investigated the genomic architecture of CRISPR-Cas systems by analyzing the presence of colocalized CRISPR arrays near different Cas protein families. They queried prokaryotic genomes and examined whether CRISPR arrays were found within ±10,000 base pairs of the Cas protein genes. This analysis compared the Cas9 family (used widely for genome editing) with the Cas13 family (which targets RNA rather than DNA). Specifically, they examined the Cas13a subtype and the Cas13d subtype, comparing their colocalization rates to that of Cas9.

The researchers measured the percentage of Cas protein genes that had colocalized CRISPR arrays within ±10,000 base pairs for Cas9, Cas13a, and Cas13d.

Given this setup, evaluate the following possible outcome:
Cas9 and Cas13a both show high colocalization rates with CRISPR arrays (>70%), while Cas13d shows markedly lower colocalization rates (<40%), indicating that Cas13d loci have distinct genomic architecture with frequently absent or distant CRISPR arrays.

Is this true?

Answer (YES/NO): NO